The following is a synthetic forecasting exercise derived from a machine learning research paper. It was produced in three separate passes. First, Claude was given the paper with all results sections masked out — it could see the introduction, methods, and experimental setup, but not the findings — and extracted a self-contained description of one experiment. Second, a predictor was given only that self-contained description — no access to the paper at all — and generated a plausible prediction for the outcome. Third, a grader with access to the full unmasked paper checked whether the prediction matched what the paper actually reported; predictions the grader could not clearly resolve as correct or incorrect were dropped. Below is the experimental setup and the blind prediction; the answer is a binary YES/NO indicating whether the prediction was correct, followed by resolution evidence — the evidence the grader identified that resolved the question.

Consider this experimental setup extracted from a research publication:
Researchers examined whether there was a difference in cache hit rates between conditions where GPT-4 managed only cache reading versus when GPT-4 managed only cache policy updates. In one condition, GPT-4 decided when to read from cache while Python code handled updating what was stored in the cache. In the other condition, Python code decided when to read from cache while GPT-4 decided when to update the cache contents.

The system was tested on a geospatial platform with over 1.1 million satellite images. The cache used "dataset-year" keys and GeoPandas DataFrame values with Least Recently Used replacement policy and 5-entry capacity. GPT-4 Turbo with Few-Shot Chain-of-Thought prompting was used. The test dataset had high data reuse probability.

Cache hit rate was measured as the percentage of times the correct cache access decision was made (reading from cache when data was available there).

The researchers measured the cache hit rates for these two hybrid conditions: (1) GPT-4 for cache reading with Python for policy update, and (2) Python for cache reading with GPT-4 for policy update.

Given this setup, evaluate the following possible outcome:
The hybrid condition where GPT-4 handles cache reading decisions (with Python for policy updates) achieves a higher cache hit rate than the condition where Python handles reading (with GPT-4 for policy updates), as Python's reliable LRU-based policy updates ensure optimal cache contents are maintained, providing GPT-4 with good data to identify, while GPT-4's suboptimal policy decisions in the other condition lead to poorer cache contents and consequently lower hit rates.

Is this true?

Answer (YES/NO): NO